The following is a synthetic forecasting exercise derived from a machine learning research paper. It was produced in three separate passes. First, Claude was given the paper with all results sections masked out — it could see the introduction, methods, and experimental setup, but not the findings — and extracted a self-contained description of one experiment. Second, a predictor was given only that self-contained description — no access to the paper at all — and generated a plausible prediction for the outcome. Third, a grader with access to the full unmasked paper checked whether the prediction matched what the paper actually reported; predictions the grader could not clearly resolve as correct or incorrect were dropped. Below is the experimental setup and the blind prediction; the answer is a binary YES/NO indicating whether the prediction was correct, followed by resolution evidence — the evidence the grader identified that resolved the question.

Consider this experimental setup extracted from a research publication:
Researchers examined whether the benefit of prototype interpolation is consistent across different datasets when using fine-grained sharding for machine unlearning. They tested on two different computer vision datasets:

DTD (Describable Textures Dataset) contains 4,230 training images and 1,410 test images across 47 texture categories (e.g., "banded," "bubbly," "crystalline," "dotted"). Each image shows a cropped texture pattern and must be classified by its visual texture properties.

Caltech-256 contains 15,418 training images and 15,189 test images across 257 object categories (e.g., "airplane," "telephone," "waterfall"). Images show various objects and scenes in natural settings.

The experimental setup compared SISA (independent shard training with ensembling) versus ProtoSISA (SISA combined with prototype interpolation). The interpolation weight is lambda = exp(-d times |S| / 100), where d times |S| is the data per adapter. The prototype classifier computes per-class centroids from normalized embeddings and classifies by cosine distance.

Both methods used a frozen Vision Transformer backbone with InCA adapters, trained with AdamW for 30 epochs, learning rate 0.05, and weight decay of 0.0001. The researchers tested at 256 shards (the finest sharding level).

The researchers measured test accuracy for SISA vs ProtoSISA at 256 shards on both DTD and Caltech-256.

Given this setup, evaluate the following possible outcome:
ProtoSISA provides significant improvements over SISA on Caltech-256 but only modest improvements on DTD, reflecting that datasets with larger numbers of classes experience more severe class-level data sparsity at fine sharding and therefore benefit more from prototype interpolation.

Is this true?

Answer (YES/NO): NO